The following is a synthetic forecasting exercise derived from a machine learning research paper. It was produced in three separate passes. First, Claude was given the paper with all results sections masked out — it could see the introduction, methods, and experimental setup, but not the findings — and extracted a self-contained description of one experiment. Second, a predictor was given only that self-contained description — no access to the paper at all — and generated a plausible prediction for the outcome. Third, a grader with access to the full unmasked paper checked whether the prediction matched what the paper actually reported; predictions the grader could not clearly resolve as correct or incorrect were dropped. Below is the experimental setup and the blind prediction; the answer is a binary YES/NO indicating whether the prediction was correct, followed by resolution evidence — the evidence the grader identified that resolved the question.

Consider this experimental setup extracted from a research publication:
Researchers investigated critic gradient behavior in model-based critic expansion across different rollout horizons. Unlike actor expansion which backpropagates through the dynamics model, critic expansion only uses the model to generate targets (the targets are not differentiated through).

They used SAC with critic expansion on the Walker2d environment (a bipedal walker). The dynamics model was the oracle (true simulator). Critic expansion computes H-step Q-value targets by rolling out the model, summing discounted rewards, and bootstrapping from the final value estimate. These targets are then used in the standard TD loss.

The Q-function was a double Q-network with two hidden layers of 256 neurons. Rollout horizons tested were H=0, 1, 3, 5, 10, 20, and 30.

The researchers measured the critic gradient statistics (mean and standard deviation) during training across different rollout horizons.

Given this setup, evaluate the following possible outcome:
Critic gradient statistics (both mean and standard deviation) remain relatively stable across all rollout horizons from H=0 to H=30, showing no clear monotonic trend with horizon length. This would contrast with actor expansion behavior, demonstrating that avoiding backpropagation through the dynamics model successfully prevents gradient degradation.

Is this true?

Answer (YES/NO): NO